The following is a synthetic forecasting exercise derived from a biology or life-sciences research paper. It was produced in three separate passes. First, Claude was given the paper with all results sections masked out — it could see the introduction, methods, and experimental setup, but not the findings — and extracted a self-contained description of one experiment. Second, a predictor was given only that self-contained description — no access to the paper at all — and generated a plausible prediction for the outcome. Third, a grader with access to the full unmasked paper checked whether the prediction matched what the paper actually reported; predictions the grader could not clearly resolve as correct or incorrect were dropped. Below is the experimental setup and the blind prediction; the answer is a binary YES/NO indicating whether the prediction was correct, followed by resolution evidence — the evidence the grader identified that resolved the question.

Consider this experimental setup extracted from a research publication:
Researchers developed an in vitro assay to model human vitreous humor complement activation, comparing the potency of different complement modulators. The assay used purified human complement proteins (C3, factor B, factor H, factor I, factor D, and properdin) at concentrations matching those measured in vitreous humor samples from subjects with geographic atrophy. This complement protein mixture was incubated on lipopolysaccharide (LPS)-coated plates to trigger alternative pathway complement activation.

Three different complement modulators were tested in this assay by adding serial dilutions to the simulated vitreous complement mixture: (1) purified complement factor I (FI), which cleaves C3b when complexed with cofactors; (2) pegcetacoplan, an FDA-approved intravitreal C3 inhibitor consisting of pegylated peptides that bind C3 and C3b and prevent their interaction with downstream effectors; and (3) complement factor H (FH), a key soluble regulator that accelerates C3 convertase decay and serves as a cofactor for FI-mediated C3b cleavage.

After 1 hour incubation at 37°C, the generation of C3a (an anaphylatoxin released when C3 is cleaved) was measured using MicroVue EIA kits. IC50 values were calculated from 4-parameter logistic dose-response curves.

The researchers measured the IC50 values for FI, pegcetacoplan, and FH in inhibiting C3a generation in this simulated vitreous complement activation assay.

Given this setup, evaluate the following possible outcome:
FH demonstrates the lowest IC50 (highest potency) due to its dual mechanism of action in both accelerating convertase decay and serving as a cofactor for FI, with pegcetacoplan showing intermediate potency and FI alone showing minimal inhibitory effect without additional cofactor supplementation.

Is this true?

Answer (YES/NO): NO